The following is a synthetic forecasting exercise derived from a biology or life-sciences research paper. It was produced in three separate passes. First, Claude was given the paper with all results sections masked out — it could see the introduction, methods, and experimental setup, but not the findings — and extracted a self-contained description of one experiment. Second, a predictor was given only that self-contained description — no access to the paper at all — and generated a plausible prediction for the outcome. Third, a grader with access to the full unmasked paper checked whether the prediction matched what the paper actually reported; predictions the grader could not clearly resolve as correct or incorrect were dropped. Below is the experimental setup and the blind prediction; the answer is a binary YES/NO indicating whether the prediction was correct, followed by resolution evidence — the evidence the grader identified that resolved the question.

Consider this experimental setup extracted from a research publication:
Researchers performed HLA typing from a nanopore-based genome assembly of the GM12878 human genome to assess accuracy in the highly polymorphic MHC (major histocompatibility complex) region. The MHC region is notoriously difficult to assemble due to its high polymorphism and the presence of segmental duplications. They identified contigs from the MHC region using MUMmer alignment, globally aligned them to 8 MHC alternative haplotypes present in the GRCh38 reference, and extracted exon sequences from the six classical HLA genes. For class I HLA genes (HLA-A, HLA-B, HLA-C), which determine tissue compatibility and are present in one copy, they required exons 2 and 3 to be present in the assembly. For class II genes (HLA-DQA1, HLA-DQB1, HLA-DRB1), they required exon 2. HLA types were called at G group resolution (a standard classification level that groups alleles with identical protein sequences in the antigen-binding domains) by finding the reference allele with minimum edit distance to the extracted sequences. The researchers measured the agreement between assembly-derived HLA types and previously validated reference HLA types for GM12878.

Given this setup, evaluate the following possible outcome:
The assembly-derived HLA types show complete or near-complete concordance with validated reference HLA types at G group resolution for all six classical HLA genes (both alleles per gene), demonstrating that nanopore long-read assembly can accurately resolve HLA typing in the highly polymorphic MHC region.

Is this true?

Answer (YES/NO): NO